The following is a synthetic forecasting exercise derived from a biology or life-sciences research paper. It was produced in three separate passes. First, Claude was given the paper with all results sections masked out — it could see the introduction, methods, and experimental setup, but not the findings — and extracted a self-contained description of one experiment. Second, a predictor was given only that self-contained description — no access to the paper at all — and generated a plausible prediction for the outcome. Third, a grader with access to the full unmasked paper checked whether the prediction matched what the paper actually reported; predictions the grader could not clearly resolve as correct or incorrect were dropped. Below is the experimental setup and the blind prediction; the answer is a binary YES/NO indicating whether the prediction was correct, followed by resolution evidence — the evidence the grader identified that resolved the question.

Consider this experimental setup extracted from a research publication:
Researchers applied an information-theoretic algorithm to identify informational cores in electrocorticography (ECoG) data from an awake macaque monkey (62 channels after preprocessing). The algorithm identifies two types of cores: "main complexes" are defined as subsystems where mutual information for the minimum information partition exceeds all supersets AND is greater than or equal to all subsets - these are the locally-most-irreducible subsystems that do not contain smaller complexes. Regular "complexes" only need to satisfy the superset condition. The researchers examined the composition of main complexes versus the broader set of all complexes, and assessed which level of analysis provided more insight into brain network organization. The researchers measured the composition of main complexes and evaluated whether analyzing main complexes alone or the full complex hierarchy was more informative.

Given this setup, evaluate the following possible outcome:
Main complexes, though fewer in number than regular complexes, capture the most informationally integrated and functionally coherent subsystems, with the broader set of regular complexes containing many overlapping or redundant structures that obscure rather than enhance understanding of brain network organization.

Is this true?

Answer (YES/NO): NO